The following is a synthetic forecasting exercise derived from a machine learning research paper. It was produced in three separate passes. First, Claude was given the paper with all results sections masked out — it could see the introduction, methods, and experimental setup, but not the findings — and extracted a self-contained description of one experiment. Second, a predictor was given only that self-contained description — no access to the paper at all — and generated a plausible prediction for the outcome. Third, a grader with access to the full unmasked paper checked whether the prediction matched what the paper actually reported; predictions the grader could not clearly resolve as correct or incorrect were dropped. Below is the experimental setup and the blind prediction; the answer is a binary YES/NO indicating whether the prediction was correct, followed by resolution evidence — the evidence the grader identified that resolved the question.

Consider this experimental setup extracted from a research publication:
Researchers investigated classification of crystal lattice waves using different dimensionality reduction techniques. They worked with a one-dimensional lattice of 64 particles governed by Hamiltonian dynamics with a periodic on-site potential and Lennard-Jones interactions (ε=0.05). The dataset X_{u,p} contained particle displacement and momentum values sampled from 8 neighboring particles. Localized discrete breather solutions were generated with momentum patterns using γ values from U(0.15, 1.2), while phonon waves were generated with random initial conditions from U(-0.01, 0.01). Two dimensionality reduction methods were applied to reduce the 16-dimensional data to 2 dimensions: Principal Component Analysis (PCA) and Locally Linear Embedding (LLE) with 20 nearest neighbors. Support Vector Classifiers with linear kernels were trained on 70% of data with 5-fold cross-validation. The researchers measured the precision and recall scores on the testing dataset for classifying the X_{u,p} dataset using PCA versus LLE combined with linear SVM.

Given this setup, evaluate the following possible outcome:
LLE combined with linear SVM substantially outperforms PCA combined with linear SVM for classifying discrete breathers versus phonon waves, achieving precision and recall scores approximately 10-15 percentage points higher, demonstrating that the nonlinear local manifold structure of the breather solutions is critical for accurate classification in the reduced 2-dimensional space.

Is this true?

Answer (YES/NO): NO